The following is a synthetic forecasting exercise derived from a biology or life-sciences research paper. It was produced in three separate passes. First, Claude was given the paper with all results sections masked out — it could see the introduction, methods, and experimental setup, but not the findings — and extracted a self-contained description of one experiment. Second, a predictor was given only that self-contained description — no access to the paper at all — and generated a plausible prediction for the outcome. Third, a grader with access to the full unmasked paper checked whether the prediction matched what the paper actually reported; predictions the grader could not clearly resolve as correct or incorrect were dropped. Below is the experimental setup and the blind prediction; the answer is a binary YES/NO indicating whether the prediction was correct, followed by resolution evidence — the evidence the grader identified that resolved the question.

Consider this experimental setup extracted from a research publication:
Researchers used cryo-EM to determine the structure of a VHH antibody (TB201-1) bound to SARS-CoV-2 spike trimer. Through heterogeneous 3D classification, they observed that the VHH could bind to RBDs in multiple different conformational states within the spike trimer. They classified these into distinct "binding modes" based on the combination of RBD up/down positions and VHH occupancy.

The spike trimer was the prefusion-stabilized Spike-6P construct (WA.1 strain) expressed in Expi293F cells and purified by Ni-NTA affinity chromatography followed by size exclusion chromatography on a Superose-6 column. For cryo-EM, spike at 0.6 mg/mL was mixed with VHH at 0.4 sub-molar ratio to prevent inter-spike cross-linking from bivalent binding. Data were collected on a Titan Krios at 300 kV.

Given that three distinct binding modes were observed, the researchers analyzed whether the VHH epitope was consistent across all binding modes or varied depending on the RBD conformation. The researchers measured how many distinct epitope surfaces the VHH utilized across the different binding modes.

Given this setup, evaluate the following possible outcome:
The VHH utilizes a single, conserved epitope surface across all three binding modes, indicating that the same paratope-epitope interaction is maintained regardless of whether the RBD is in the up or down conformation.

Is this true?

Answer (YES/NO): NO